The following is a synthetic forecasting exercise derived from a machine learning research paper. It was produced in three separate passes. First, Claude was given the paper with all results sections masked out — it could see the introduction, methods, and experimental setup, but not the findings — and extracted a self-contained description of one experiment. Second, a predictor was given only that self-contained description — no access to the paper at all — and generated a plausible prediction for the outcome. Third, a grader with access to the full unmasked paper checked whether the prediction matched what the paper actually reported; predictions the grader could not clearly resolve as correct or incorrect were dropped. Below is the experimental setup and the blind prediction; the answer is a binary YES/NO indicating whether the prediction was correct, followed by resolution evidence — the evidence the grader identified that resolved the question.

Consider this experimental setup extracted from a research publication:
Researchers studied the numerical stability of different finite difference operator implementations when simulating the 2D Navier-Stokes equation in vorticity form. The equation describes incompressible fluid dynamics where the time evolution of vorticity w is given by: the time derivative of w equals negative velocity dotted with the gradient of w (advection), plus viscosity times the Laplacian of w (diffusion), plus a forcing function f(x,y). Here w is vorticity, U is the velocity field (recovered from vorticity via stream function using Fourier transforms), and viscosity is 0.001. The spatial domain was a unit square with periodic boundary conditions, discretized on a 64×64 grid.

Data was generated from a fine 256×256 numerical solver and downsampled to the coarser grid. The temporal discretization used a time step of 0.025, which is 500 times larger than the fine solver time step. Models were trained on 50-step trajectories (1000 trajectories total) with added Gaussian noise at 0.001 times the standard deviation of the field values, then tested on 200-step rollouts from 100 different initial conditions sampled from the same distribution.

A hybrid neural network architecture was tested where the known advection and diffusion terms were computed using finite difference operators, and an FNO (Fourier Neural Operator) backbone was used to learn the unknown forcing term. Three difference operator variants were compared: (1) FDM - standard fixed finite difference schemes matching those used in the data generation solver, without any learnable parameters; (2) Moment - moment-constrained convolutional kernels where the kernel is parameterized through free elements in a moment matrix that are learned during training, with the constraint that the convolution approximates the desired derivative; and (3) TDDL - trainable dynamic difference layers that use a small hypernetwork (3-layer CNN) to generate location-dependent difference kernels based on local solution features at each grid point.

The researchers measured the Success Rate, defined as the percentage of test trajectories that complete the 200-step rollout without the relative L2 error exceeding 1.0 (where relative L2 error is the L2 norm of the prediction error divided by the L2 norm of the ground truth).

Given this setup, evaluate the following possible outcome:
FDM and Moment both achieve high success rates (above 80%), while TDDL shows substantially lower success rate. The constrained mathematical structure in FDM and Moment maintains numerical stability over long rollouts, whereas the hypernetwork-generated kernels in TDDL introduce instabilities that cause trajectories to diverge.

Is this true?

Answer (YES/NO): NO